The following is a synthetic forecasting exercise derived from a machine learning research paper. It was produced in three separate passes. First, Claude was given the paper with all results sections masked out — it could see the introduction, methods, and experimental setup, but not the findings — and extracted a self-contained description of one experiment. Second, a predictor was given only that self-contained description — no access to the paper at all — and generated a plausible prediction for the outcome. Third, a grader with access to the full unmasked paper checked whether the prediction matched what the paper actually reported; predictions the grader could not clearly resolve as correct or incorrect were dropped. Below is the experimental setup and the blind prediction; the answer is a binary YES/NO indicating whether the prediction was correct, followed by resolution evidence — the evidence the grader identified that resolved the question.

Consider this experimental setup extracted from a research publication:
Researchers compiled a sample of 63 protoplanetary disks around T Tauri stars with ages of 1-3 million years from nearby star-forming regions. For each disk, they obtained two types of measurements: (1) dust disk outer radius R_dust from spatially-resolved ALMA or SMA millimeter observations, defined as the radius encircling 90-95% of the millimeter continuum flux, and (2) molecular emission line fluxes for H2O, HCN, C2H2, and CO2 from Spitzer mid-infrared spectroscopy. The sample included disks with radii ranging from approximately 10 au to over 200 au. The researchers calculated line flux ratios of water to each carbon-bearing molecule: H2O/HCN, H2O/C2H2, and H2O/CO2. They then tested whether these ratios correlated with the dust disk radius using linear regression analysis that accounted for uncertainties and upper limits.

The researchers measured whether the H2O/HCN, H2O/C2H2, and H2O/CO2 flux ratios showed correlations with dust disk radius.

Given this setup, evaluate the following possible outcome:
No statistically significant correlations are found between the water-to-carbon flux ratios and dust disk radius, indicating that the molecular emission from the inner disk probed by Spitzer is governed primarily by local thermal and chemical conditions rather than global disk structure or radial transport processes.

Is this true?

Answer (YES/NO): NO